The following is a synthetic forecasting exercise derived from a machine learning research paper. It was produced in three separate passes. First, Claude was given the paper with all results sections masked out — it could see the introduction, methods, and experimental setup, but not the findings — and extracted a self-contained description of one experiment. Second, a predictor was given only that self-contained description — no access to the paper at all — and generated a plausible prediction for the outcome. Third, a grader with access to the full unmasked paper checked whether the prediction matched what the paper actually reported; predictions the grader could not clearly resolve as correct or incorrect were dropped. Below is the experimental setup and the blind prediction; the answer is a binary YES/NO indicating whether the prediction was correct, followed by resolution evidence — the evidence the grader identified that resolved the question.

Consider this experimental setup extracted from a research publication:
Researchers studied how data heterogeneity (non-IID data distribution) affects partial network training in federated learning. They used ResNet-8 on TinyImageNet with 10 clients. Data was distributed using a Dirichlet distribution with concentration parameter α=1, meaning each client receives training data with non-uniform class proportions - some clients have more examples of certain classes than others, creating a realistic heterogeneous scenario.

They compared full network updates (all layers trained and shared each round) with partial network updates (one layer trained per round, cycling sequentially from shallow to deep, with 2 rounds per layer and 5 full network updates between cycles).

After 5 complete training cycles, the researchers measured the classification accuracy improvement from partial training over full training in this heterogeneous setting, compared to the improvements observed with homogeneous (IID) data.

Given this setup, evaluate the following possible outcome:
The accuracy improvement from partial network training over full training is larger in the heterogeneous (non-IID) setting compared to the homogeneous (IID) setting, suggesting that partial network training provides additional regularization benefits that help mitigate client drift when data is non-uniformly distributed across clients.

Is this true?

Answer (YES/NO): NO